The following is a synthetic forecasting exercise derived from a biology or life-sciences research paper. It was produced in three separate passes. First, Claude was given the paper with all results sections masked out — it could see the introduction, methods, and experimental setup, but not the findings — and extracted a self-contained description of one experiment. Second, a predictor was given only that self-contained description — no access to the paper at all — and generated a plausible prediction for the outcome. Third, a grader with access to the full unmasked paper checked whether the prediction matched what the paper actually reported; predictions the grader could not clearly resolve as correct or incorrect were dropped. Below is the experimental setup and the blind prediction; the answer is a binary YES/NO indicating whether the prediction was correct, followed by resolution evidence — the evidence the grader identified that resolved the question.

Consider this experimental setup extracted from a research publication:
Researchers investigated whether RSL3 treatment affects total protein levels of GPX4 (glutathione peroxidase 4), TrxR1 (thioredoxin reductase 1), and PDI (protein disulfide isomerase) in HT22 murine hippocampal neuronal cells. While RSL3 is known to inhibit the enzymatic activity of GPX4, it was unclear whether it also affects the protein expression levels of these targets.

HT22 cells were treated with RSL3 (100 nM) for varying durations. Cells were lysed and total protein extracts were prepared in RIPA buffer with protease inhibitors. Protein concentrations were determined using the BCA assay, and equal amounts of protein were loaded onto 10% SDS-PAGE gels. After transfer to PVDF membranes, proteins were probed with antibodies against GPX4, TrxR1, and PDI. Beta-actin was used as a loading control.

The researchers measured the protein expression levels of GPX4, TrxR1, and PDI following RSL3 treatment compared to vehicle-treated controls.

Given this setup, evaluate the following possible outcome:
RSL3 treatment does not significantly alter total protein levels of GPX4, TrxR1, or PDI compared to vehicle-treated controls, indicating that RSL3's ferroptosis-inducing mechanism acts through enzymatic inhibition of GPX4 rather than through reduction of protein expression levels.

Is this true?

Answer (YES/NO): NO